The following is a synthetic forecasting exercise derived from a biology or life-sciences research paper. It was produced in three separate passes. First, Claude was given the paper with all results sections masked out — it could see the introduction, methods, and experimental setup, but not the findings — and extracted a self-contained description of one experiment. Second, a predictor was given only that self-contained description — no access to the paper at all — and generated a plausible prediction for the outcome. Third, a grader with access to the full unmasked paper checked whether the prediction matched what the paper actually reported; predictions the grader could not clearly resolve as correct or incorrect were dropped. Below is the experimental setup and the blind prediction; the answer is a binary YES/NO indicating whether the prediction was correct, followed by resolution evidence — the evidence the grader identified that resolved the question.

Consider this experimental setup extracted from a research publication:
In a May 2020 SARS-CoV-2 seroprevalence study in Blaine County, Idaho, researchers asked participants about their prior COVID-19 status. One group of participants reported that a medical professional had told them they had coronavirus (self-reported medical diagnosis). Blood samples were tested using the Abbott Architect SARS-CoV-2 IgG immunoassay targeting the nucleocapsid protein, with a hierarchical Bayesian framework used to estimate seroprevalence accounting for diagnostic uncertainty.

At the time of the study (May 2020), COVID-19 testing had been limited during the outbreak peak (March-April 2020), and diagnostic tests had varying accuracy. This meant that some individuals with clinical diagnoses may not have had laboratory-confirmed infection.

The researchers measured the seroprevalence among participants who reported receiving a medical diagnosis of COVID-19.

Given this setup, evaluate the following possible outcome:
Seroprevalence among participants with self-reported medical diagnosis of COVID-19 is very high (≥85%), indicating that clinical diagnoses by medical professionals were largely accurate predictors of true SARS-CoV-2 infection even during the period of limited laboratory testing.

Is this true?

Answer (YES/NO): NO